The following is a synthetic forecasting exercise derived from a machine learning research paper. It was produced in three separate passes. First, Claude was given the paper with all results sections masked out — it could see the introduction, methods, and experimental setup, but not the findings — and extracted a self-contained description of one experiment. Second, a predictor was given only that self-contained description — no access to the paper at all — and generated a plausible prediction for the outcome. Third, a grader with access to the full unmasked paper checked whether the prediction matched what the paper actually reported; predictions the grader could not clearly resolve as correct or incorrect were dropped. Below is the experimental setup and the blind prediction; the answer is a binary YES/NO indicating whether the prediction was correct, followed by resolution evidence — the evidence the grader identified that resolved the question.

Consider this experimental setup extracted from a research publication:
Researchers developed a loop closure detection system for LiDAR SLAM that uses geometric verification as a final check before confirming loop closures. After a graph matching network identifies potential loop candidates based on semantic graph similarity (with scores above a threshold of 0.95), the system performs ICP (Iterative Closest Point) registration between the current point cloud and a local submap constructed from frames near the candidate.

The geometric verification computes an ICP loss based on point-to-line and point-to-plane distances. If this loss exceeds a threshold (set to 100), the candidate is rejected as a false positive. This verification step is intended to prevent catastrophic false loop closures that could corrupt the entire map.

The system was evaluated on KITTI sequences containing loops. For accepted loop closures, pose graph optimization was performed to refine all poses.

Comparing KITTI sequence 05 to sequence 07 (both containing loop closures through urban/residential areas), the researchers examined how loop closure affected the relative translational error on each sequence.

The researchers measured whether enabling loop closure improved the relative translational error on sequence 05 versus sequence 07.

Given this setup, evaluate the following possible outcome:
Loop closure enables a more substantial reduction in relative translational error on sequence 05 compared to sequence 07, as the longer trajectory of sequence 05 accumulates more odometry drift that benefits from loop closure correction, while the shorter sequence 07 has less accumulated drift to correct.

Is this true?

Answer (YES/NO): YES